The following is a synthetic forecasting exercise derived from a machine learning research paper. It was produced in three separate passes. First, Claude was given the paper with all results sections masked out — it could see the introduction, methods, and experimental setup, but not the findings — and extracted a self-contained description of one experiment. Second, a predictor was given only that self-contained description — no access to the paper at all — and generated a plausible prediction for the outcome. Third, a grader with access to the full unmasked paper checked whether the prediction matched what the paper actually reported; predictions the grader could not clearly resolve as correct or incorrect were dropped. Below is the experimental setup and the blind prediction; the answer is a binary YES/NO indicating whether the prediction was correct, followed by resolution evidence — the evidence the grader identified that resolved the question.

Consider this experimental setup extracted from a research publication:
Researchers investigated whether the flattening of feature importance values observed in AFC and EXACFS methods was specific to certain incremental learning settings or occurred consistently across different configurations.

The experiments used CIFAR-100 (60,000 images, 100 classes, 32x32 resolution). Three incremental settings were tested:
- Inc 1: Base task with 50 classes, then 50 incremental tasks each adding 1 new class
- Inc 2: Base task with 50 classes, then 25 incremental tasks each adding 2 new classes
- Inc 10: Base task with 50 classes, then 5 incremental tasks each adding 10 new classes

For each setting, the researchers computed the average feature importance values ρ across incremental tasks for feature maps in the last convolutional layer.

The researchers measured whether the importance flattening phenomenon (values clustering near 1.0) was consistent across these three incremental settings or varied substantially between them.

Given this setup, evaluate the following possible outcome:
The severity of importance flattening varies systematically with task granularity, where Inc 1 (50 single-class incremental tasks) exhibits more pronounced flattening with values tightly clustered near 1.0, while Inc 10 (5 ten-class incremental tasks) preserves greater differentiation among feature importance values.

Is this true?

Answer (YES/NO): NO